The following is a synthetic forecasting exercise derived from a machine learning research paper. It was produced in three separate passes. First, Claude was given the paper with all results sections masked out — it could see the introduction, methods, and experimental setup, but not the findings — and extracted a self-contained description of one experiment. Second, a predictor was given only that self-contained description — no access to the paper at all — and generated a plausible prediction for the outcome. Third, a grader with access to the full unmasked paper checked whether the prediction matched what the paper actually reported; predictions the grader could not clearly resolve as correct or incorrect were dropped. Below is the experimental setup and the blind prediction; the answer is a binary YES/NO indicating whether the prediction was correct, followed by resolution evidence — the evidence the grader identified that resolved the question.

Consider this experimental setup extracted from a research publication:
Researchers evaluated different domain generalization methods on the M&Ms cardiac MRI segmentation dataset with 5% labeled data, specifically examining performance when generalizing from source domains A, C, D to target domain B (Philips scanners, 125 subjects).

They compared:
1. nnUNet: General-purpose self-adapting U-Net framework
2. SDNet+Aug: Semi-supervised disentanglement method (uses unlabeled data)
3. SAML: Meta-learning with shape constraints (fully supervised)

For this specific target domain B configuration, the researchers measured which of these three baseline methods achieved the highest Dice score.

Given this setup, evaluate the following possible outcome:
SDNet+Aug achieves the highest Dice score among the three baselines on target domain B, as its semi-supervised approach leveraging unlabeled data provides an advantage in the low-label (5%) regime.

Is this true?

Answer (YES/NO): NO